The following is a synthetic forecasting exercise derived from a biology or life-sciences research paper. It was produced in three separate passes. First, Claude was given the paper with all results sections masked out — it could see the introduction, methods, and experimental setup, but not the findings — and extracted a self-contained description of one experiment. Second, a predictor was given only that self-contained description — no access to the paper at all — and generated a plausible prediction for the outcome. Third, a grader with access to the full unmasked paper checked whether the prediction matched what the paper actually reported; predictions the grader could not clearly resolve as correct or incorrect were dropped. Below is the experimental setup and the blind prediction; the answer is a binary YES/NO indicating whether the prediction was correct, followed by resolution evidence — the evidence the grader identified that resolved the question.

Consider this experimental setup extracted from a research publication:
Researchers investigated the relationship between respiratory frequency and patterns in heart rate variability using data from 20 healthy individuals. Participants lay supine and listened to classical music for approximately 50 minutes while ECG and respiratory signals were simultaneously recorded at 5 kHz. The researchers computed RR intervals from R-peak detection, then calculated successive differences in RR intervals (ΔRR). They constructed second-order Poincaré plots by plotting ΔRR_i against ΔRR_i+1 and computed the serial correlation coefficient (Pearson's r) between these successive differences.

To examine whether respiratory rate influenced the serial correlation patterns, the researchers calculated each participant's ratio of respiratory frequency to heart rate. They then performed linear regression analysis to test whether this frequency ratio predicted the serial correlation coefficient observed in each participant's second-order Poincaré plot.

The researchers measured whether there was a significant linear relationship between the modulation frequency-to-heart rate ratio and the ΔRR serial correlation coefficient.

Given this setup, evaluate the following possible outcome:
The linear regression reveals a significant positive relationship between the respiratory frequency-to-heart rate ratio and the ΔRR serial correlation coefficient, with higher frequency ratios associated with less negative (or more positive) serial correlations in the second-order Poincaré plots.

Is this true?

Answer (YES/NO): NO